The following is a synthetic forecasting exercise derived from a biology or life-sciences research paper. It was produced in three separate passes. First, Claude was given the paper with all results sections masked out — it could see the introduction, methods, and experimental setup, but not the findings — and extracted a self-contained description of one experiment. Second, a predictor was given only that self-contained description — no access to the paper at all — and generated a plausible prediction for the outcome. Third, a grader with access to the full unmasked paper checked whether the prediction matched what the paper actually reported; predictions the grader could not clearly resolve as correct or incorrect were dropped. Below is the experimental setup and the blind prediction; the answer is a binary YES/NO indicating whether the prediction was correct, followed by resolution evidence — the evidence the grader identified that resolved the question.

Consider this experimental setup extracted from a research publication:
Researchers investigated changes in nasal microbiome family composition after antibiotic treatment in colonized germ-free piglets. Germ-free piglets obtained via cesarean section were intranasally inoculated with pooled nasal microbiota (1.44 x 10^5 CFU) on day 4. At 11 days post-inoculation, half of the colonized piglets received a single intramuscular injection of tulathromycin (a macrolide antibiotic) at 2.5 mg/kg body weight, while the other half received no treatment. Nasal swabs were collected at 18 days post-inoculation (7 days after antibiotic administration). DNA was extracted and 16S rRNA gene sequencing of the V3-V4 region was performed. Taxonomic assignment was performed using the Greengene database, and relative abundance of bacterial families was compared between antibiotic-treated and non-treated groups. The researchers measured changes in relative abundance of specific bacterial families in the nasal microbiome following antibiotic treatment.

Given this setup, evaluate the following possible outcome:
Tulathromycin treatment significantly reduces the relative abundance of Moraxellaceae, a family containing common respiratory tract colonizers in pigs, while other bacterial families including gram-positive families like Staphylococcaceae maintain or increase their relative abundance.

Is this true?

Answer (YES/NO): NO